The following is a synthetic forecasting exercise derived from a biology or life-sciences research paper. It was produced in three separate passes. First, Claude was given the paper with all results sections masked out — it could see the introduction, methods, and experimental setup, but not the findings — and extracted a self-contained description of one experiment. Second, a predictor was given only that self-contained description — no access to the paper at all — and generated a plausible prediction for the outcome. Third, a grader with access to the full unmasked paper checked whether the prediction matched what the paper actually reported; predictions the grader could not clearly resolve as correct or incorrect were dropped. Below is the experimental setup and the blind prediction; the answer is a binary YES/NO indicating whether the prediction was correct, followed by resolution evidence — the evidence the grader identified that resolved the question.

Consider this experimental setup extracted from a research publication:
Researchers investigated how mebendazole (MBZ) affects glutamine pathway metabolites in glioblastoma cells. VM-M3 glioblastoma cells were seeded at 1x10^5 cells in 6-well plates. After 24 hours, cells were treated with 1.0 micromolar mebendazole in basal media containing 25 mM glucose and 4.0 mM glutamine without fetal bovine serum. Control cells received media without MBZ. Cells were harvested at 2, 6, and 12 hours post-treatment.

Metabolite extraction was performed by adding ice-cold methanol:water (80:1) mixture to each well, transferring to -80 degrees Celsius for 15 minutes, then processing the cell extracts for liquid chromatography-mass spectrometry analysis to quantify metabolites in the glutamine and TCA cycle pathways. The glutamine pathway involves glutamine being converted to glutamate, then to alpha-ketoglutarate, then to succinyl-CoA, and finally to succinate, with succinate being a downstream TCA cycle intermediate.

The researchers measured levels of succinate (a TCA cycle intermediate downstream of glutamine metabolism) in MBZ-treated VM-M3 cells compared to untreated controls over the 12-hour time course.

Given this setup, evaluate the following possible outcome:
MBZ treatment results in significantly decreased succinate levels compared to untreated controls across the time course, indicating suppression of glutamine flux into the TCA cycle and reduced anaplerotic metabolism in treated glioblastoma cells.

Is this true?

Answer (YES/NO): YES